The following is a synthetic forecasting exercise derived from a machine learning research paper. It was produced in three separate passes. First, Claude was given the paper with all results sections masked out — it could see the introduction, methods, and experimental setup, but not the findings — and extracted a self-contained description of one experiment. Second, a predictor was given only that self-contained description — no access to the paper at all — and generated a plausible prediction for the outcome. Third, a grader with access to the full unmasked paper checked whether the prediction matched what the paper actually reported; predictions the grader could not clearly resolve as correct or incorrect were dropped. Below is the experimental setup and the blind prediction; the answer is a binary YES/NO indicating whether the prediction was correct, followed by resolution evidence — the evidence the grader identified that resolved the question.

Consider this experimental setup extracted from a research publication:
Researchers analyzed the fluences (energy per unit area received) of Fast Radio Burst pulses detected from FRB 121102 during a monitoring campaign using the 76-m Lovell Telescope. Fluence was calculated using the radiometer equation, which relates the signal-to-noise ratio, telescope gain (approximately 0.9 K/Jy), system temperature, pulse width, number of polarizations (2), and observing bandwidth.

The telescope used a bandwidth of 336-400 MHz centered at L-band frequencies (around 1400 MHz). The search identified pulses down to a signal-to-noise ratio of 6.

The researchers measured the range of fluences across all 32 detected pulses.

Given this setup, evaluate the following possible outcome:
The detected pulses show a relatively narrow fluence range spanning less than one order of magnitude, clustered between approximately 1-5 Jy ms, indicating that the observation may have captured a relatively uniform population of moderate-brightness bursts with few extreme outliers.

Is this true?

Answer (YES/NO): NO